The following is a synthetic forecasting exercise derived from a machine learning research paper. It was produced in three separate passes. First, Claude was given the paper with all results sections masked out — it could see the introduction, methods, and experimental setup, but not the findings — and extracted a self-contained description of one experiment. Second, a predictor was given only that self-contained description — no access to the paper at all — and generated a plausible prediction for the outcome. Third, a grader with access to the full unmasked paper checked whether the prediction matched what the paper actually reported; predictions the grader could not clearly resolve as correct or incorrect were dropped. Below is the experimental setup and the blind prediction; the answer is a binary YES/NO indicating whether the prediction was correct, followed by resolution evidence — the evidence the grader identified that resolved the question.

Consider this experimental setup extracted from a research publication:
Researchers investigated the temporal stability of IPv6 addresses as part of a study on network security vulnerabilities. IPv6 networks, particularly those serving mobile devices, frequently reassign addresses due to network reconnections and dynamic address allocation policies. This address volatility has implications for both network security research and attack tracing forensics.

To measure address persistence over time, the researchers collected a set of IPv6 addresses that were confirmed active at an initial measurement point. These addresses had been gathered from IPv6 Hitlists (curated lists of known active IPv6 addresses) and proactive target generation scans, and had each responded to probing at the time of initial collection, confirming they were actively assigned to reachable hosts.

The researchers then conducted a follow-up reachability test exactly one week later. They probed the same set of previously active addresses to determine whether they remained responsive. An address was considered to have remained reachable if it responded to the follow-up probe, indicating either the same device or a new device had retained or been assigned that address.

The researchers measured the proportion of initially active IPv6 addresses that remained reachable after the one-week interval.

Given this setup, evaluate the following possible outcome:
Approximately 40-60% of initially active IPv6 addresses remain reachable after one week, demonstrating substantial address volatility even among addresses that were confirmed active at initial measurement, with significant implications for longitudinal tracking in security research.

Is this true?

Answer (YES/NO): NO